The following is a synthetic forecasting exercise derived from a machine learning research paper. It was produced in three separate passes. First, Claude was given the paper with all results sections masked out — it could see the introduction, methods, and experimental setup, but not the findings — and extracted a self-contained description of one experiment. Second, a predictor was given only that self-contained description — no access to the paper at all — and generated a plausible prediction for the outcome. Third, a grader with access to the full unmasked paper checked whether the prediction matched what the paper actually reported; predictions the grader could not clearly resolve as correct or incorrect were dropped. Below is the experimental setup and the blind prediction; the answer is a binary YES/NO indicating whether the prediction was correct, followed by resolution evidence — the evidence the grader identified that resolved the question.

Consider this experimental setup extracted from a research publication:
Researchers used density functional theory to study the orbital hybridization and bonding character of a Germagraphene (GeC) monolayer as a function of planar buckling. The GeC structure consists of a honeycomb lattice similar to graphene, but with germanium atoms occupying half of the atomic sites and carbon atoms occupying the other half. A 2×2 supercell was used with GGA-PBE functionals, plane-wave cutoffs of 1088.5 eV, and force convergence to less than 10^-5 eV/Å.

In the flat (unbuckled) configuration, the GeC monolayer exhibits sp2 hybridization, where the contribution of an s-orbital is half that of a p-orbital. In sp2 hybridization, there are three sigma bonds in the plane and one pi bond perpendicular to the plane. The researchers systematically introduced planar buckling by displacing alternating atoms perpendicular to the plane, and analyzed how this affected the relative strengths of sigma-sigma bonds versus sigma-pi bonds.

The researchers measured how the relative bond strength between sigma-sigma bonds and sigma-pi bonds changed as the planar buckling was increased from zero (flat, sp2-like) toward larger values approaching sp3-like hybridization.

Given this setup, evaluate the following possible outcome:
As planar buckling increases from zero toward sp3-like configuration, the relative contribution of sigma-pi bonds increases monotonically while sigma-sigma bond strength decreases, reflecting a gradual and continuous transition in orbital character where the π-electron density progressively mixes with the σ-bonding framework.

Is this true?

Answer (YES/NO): YES